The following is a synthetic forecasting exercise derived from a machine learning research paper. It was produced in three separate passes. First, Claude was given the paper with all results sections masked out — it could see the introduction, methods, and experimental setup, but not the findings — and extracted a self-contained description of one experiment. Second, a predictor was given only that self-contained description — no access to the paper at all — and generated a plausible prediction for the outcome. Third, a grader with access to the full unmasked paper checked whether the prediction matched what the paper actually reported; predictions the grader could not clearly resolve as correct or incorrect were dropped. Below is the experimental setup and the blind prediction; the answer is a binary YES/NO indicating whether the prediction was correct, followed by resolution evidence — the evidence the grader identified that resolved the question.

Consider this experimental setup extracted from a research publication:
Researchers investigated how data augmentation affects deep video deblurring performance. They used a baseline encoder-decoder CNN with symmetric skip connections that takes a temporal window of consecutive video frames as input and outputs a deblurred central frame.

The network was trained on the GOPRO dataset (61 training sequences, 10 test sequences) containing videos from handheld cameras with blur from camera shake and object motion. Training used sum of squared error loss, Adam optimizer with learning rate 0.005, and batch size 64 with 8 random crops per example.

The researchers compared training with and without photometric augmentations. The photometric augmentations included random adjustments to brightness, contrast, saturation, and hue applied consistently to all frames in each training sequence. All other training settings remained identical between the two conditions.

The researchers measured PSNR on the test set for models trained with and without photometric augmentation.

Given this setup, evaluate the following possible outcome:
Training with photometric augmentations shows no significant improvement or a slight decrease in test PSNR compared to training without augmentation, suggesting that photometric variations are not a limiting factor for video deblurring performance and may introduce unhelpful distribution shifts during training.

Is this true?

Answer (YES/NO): YES